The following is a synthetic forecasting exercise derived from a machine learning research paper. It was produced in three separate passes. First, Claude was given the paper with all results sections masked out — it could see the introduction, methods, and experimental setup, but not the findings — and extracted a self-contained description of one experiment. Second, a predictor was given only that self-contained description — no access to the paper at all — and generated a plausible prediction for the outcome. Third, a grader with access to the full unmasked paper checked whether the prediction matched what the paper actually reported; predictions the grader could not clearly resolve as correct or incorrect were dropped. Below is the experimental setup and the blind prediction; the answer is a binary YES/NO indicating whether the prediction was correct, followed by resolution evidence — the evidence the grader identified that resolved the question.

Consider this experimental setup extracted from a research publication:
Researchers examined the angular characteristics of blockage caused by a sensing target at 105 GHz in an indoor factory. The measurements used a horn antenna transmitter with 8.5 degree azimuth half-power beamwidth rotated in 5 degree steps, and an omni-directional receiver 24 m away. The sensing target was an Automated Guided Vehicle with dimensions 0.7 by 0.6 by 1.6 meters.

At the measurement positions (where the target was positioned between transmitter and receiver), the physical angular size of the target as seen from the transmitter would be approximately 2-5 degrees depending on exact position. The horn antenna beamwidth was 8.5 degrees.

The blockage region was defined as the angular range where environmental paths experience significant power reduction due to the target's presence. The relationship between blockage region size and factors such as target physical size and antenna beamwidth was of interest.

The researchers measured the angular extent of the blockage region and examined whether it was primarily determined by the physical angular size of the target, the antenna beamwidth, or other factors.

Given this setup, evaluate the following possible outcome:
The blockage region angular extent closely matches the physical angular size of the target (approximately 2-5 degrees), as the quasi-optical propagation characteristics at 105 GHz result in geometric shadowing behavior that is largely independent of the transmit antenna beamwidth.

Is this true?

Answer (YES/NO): NO